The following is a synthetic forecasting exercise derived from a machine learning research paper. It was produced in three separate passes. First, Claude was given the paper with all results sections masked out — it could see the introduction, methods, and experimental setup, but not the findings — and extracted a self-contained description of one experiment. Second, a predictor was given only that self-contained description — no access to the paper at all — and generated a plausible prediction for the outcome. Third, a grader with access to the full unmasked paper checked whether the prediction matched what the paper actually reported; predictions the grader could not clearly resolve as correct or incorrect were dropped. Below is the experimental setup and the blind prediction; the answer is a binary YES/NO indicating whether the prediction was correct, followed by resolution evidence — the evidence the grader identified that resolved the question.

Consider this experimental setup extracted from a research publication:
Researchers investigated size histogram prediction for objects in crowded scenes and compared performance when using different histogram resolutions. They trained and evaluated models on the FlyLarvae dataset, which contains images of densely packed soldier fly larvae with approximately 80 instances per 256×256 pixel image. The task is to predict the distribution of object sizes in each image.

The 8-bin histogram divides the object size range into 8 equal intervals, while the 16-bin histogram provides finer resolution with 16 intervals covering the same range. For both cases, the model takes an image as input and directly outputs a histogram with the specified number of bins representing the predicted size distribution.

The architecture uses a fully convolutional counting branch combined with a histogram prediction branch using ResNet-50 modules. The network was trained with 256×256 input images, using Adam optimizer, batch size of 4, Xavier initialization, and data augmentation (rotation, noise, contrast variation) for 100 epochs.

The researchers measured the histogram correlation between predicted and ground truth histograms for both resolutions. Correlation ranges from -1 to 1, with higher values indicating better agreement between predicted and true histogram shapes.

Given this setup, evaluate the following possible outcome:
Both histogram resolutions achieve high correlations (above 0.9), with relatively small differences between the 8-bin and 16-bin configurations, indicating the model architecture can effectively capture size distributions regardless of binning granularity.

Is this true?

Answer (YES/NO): NO